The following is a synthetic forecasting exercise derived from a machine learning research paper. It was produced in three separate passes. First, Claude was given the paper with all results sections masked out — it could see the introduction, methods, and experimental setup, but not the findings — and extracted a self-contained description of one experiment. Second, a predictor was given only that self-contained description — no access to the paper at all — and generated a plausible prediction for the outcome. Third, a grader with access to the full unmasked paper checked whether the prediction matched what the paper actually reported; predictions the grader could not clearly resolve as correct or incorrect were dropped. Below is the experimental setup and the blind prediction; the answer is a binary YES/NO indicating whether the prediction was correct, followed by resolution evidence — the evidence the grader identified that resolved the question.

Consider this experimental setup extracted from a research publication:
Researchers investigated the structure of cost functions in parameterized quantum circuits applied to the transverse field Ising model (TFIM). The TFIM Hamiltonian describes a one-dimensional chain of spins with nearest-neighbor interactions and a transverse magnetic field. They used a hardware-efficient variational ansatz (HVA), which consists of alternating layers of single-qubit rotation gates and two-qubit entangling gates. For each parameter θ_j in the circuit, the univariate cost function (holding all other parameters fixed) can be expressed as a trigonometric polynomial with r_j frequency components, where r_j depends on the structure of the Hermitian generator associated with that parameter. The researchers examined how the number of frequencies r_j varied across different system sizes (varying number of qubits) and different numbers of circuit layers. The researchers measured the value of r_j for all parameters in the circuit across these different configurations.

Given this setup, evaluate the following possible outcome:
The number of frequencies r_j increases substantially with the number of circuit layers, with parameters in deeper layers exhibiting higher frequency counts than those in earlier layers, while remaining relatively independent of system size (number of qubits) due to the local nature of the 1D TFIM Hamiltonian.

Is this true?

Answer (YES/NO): NO